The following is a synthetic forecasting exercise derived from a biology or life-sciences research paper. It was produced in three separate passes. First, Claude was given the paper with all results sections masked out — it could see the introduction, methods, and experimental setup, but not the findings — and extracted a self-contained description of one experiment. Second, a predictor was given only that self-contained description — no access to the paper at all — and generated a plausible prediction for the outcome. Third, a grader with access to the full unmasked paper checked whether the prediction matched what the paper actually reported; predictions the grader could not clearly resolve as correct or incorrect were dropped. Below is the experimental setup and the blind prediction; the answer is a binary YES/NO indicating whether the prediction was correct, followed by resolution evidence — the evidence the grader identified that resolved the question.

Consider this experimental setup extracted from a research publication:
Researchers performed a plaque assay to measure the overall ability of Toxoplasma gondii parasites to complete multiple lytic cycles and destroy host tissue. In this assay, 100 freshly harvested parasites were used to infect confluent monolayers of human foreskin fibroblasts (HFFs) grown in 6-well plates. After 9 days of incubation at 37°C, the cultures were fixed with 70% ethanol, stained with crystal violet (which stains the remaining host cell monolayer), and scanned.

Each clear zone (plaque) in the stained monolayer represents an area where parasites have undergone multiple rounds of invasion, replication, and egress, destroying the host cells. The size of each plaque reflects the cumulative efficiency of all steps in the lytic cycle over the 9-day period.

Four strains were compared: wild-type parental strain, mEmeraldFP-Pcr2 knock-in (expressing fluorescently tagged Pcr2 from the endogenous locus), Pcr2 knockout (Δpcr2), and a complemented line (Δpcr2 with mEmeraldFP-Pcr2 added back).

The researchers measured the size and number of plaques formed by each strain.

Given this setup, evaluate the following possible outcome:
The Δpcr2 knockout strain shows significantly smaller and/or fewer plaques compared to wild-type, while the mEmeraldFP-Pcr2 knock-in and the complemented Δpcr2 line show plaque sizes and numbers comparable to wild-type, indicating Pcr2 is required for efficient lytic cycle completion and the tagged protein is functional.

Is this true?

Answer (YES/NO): YES